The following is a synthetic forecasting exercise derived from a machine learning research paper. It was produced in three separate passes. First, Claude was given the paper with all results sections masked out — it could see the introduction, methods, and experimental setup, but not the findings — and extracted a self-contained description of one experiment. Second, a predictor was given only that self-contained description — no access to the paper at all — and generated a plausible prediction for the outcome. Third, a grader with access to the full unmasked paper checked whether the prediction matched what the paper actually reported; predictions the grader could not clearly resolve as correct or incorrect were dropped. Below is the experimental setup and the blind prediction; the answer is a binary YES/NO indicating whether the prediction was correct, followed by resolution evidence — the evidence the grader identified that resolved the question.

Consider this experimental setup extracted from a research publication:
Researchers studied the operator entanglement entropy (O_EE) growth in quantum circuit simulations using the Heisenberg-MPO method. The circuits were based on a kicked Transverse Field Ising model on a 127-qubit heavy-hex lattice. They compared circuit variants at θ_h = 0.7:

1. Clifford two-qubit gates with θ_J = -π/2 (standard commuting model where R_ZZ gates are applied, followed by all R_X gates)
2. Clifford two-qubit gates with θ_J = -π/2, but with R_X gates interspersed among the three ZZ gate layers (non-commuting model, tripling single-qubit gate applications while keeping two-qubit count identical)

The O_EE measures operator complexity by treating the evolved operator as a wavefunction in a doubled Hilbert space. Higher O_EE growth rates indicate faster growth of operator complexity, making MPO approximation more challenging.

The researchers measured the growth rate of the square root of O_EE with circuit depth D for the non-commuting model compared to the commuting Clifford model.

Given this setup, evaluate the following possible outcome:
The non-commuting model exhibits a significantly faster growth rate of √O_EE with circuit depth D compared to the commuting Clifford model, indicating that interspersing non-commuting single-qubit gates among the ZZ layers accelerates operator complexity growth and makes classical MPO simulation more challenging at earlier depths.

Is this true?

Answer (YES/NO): YES